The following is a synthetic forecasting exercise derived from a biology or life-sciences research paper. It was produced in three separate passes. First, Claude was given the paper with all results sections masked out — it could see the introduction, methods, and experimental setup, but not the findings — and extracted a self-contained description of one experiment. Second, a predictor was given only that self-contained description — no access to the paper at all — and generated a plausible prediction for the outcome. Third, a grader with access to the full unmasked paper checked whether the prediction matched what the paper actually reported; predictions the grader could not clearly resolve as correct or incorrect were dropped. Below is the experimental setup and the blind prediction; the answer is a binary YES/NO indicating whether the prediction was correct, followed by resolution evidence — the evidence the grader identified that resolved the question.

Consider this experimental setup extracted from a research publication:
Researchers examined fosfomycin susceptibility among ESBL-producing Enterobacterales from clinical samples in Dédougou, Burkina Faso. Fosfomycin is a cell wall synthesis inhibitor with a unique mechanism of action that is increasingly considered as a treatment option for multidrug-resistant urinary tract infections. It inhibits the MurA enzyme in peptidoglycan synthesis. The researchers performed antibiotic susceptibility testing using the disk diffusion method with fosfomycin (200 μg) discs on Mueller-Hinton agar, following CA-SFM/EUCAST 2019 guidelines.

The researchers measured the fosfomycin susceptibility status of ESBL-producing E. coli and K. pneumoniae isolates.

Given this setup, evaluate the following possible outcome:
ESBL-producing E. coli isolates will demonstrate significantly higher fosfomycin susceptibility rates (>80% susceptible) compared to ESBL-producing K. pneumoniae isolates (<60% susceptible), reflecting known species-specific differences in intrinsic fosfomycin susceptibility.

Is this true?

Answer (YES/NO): YES